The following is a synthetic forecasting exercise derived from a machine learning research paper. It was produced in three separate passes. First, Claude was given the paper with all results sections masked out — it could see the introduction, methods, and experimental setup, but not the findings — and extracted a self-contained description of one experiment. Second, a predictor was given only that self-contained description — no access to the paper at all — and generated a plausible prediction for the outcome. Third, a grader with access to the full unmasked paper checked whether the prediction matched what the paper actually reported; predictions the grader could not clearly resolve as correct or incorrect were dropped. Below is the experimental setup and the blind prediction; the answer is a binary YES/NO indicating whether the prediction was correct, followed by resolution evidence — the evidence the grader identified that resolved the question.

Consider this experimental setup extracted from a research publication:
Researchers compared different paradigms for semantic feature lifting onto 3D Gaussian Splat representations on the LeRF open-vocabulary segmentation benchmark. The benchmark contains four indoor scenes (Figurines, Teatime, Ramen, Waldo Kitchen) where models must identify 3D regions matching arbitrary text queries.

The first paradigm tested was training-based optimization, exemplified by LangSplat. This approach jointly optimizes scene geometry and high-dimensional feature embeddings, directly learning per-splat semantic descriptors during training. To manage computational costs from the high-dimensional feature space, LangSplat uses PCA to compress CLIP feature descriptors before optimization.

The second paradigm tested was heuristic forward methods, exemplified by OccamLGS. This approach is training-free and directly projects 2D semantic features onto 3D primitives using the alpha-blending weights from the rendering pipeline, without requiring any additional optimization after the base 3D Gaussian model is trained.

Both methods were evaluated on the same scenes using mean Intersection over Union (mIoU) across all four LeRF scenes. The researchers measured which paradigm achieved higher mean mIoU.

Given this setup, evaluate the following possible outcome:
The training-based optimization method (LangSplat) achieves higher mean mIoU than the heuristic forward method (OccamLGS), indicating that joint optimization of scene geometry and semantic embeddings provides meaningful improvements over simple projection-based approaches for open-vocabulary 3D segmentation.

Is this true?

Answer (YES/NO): NO